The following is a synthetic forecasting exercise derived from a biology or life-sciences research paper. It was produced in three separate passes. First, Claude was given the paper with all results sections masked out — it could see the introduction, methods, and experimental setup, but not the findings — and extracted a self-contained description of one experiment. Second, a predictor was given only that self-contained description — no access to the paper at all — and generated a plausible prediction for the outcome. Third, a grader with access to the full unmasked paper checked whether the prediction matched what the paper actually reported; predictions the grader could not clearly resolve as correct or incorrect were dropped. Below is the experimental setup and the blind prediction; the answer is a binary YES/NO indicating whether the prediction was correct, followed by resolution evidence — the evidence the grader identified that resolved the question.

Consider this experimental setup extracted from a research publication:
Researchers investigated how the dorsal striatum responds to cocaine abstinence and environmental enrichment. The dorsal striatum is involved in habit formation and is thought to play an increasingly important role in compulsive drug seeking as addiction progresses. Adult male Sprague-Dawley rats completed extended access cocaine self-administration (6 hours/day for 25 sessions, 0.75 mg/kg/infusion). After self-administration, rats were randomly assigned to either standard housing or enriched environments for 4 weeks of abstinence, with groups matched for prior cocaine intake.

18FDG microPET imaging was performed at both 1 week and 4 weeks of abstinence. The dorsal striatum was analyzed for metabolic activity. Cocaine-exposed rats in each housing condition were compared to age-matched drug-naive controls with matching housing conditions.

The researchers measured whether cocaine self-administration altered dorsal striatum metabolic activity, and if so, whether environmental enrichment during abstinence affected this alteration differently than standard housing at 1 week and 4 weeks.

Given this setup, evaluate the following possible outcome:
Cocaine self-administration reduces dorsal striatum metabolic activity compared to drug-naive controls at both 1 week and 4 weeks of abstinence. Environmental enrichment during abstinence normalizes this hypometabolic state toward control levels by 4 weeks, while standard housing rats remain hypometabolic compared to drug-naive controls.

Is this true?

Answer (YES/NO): NO